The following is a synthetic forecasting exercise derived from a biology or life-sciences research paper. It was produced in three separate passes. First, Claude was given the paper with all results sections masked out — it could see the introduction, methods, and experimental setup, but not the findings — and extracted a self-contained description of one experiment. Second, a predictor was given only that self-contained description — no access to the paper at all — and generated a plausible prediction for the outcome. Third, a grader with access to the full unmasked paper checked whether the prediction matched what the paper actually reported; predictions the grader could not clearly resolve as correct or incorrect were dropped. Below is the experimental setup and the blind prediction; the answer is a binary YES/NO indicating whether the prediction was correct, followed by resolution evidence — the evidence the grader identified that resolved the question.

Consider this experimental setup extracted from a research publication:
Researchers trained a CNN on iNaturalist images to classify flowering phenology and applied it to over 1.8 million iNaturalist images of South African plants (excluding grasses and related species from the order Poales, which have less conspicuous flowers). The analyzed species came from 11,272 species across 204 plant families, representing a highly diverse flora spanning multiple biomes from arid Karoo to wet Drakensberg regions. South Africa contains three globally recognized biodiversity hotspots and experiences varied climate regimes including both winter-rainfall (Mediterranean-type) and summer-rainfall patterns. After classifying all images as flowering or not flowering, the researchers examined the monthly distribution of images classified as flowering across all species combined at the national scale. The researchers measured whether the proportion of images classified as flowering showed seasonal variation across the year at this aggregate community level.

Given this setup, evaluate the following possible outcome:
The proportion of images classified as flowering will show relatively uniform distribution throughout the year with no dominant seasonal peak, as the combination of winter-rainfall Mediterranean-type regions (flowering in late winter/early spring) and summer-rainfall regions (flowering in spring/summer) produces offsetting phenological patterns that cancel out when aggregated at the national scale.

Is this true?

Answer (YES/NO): NO